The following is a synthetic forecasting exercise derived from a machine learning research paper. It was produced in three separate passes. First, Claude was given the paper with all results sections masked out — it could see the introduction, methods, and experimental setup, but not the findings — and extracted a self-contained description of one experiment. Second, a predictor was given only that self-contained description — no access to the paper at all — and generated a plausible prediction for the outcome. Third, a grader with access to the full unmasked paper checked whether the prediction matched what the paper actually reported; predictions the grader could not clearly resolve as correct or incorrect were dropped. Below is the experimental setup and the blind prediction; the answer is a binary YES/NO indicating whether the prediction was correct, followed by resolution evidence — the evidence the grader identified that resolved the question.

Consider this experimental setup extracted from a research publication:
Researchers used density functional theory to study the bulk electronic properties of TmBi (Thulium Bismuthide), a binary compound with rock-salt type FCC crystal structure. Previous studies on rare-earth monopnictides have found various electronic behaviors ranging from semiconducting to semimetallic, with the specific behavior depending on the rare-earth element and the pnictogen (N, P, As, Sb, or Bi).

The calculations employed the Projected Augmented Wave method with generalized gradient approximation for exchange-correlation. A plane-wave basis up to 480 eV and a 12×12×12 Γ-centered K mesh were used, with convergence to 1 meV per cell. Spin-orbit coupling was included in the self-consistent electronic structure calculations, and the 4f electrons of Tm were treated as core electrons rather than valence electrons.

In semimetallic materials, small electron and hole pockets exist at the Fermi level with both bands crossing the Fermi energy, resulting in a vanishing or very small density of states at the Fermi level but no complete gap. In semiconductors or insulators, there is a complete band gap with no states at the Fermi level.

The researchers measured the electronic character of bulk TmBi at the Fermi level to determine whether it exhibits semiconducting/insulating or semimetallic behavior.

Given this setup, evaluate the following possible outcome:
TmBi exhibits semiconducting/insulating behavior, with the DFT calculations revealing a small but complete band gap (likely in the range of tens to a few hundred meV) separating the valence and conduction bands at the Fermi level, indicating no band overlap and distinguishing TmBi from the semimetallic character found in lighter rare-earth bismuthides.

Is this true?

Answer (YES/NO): NO